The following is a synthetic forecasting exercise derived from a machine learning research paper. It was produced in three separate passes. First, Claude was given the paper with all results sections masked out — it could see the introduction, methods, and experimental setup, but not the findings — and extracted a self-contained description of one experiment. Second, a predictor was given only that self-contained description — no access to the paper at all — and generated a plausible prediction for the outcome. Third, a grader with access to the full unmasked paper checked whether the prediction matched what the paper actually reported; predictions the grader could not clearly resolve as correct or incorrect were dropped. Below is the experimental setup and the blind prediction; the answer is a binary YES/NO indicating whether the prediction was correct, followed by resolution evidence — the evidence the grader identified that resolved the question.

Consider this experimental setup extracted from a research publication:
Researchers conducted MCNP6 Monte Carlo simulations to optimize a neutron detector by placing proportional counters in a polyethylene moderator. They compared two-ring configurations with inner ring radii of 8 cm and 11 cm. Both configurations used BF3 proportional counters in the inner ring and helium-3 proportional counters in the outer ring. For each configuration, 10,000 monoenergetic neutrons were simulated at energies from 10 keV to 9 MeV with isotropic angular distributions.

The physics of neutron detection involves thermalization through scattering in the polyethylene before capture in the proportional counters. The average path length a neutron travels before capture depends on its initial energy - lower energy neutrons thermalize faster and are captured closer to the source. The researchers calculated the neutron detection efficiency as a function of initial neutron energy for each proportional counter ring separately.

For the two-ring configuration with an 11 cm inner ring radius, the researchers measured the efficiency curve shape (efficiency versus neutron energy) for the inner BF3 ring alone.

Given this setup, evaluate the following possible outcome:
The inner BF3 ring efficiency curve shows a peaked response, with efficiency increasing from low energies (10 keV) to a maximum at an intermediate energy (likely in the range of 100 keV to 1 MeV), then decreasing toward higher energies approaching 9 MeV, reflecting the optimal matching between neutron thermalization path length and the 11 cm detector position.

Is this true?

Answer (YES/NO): NO